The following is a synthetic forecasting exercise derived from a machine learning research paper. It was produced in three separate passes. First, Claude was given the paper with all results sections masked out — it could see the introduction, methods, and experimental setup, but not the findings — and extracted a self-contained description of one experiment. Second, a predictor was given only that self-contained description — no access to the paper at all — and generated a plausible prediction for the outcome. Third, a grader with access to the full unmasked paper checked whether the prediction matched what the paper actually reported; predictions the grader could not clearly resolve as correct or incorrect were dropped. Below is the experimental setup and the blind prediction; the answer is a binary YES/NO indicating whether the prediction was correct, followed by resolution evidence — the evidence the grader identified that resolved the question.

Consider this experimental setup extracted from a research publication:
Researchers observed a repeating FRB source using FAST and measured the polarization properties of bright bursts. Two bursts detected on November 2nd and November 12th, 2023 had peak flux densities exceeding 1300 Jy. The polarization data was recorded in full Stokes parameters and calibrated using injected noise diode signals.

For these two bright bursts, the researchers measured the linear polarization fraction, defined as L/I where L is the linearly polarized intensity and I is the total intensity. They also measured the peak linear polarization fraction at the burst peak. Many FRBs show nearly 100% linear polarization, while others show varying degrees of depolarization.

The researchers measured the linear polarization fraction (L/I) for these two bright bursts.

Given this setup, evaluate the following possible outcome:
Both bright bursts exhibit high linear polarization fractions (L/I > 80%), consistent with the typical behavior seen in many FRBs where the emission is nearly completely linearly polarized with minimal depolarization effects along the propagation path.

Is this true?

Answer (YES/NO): NO